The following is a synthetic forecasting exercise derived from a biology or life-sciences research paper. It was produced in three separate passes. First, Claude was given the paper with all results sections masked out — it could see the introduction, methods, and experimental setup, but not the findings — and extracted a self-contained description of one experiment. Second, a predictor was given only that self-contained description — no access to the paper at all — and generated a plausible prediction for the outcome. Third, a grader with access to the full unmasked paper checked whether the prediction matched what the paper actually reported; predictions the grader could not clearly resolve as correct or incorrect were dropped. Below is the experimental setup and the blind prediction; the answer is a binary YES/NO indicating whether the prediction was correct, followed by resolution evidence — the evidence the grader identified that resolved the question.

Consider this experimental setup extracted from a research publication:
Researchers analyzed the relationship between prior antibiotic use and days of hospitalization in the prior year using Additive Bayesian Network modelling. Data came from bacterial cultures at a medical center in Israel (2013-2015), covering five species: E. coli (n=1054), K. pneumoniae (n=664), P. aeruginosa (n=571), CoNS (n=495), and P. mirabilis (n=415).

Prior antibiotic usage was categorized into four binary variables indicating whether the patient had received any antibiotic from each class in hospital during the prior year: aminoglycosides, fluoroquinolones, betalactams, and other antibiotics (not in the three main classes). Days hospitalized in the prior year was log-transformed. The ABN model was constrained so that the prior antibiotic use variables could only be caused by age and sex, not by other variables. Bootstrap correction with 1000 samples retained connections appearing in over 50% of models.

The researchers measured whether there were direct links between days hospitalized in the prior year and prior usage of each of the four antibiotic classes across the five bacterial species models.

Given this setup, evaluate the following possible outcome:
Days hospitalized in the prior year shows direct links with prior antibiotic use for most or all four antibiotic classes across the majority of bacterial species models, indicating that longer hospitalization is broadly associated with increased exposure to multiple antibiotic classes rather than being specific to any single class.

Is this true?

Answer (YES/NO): YES